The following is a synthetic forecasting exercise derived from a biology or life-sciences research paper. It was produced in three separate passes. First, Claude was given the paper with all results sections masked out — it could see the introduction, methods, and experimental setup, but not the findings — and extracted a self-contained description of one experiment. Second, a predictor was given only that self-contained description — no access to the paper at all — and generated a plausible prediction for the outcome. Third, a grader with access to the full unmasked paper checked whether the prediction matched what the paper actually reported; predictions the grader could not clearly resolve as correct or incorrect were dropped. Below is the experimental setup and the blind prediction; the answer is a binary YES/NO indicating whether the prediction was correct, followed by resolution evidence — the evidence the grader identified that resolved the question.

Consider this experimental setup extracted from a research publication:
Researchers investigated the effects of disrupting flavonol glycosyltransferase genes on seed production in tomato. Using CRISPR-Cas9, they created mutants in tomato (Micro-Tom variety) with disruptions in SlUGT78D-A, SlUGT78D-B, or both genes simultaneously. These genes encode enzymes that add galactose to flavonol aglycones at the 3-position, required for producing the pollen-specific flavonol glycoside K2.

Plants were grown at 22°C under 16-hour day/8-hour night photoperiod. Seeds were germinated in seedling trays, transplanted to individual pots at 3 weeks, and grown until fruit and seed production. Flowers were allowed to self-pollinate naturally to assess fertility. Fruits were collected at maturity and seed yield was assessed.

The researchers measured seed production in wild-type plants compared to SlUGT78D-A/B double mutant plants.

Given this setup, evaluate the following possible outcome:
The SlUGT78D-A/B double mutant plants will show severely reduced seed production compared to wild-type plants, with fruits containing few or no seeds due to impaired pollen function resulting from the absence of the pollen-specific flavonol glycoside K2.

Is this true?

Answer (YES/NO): NO